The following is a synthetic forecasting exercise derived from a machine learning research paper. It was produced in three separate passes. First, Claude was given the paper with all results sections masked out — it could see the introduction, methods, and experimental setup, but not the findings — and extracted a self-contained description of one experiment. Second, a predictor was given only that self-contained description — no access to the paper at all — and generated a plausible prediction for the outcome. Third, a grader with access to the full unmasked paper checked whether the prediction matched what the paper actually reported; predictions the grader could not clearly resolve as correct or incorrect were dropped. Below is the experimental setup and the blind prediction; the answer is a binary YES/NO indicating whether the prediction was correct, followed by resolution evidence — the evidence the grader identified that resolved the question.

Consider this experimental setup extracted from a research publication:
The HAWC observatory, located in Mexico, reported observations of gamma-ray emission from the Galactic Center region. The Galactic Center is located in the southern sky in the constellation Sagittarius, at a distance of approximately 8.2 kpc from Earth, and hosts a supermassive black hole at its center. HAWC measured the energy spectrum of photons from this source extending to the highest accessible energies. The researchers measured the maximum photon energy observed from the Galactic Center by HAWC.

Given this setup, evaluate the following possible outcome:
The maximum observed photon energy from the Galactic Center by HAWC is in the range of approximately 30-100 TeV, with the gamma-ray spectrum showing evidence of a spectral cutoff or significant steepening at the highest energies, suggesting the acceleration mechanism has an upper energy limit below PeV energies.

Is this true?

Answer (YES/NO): NO